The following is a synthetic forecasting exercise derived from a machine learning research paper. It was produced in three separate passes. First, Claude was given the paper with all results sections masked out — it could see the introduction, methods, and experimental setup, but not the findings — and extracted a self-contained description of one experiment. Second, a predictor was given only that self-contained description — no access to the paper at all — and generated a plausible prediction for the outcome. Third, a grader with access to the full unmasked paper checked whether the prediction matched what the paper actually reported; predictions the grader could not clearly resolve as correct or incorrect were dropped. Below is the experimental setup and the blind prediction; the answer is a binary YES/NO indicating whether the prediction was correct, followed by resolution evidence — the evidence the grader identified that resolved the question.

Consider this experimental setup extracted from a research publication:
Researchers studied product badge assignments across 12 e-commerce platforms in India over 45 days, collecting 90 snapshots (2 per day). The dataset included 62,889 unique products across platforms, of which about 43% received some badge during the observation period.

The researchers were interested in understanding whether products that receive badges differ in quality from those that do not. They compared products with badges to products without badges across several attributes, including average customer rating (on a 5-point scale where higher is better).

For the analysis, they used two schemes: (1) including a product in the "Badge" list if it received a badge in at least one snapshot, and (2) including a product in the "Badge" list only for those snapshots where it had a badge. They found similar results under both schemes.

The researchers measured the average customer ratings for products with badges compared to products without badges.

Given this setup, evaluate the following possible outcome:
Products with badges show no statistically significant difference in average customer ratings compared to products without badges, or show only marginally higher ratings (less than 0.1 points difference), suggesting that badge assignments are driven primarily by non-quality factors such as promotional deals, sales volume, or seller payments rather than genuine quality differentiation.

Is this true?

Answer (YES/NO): NO